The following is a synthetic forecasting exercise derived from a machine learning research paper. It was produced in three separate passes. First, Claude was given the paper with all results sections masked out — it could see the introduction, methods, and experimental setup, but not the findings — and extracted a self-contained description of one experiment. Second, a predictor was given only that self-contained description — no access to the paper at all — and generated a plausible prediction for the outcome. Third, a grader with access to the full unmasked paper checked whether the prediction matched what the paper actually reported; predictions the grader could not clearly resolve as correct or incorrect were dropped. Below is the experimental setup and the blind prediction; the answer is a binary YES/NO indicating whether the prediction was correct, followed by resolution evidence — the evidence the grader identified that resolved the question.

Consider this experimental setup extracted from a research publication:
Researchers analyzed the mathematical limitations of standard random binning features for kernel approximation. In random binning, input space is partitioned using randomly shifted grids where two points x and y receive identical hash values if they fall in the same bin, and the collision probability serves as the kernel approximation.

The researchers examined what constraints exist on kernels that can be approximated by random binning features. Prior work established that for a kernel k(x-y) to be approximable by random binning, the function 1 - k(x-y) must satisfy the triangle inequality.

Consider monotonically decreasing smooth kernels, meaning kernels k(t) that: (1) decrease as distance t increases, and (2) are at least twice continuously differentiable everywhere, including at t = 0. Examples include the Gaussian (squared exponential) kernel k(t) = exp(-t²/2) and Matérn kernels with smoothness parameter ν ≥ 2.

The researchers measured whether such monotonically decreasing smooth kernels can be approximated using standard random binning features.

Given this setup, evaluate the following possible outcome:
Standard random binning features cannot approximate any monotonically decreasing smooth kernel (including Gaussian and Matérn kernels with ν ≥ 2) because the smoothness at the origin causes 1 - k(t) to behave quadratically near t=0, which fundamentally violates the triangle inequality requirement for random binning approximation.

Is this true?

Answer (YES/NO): YES